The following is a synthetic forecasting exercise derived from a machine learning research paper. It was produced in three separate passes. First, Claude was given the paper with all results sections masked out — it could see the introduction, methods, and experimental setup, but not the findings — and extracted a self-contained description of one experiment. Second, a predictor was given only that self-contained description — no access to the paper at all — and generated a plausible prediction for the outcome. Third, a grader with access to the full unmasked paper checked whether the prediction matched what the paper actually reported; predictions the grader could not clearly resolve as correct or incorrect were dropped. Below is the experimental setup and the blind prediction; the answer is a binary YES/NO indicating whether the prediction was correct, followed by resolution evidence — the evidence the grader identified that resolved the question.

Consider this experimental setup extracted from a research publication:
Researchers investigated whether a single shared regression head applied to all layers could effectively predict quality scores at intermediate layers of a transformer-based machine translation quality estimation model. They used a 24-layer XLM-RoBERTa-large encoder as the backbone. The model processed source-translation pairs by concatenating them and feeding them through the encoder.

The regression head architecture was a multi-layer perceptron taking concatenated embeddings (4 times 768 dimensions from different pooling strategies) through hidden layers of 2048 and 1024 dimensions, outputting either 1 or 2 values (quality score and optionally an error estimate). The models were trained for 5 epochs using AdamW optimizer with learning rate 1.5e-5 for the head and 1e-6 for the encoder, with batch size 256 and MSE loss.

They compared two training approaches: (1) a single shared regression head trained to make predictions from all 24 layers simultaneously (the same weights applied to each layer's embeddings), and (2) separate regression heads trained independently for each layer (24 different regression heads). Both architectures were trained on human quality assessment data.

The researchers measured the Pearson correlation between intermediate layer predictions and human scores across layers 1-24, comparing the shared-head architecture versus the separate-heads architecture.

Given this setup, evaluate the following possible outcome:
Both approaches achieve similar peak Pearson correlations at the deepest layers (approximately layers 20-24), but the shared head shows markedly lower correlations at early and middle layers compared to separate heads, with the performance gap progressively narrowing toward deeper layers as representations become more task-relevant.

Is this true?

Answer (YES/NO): NO